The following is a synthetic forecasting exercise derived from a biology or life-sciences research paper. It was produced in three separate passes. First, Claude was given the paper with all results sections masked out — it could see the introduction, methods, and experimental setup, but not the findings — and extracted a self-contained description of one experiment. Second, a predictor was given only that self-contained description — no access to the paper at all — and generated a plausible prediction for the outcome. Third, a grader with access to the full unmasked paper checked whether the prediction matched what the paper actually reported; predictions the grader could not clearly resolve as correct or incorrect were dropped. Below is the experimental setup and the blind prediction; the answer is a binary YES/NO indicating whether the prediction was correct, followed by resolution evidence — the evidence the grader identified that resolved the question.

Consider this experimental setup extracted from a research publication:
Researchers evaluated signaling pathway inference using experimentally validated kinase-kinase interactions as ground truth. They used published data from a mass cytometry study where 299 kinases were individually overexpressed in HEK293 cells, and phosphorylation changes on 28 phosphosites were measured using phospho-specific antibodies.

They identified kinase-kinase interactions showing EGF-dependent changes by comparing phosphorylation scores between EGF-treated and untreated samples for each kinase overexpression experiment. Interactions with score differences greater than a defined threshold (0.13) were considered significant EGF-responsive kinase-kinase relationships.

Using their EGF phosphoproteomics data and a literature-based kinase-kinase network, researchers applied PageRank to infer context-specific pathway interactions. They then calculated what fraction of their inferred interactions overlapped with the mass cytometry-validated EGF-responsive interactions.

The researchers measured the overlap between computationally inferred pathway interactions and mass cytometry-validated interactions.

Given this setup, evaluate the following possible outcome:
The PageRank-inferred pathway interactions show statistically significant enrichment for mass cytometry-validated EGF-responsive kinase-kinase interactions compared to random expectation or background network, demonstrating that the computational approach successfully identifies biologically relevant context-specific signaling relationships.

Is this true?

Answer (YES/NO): YES